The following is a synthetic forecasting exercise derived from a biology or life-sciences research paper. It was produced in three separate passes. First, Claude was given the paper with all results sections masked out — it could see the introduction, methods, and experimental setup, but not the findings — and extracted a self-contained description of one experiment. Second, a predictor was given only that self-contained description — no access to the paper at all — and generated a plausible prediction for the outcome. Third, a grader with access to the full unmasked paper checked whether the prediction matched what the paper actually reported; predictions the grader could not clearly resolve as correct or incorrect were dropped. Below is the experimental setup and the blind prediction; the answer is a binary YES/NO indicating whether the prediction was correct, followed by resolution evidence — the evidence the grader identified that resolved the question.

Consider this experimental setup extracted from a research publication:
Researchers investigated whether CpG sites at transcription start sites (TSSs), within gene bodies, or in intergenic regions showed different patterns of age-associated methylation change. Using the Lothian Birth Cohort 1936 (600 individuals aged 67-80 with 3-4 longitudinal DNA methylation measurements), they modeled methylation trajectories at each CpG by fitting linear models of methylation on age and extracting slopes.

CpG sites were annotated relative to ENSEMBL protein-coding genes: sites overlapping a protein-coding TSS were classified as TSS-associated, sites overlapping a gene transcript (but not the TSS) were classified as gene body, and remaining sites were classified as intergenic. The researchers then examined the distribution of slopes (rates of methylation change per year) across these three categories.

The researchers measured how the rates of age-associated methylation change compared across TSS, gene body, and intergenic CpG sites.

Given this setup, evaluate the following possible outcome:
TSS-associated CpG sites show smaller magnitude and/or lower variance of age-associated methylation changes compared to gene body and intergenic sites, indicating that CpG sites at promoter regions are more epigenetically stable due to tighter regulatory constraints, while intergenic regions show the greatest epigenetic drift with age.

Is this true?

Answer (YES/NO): YES